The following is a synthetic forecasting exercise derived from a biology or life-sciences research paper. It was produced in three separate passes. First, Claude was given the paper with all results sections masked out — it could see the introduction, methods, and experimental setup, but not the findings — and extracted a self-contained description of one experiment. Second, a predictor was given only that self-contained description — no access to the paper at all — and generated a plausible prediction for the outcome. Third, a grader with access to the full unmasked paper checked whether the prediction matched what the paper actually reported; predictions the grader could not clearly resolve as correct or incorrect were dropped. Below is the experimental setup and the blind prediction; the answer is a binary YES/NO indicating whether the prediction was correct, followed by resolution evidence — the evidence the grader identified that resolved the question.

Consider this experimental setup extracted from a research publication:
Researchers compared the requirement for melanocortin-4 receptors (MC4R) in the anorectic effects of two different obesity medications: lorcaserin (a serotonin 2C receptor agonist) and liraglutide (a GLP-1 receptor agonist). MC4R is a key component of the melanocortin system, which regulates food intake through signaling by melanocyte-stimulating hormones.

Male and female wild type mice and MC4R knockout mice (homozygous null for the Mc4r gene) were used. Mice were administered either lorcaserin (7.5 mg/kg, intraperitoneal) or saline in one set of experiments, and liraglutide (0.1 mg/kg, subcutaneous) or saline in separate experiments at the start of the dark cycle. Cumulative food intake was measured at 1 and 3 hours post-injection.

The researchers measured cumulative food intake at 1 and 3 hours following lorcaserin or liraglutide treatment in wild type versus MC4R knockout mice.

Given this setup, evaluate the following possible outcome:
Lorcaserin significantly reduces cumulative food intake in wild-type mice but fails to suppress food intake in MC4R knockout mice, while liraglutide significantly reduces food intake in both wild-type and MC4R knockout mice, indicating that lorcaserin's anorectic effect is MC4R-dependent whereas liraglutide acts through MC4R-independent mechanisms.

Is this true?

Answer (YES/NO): YES